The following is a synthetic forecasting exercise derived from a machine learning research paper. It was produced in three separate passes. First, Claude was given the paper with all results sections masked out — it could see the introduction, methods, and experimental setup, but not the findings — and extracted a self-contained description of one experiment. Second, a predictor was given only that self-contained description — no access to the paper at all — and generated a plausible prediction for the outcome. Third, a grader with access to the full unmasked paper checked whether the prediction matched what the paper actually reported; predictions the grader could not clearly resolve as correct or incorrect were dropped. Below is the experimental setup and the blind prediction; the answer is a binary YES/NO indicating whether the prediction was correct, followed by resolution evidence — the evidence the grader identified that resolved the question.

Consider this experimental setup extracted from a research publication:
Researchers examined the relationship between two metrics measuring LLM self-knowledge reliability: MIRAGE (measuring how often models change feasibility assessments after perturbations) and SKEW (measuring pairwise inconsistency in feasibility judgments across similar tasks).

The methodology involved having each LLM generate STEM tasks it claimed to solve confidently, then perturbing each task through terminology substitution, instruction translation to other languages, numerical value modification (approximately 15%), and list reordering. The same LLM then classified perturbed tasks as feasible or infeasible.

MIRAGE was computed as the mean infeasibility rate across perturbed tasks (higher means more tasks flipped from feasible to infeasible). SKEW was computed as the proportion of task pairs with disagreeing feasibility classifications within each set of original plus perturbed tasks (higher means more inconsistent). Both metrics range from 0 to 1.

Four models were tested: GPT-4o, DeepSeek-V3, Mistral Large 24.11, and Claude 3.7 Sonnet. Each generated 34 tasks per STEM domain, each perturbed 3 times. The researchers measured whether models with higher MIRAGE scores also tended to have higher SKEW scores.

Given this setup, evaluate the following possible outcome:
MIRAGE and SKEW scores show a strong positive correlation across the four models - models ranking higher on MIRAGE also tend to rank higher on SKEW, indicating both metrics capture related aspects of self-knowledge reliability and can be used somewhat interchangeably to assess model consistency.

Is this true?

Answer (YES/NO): YES